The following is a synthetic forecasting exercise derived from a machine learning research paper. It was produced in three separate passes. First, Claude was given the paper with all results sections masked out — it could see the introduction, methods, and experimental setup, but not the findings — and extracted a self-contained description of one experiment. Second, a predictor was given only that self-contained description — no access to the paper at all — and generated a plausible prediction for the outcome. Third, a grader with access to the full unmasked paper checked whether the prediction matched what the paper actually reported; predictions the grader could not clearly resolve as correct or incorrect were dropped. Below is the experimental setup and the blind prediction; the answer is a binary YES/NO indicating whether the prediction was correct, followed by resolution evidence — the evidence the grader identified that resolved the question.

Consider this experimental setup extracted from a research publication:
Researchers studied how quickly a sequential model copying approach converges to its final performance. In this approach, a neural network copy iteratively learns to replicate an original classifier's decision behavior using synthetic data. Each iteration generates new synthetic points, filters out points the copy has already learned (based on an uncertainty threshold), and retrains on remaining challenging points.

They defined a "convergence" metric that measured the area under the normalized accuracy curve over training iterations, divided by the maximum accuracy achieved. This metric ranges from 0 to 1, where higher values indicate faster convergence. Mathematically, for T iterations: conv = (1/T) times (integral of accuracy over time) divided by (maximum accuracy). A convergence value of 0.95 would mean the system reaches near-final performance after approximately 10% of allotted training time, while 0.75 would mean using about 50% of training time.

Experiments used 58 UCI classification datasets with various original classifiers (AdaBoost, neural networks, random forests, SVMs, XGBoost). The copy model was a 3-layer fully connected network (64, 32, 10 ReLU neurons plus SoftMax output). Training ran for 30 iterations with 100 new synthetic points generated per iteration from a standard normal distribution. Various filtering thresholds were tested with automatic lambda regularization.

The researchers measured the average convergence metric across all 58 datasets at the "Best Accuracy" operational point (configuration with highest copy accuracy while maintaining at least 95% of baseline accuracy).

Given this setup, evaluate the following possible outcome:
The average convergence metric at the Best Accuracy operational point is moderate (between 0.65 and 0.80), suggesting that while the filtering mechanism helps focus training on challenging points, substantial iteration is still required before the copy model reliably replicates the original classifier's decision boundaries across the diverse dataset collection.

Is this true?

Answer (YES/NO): NO